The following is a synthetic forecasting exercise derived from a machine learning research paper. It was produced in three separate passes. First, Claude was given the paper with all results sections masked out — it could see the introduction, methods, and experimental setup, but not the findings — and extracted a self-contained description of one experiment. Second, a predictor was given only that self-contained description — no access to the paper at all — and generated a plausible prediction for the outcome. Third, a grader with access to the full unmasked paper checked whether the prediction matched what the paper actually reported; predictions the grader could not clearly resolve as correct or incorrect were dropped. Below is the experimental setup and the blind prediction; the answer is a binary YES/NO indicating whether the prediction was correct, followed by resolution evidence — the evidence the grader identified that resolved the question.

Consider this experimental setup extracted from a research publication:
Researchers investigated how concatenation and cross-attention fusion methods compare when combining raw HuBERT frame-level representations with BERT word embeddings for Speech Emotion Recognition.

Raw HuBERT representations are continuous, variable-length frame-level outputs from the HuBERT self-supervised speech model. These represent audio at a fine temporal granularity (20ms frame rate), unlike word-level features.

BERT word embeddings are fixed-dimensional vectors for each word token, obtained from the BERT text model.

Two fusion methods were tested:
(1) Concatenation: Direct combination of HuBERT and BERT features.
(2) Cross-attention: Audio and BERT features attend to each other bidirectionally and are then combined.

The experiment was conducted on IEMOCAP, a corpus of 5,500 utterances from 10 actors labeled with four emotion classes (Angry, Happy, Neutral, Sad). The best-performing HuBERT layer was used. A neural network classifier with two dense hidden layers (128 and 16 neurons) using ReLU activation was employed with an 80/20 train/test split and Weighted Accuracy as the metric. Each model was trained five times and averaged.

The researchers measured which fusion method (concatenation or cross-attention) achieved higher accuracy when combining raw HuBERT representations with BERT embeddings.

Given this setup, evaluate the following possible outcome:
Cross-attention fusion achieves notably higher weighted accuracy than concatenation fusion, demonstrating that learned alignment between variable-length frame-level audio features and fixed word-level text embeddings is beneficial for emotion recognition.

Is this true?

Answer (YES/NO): NO